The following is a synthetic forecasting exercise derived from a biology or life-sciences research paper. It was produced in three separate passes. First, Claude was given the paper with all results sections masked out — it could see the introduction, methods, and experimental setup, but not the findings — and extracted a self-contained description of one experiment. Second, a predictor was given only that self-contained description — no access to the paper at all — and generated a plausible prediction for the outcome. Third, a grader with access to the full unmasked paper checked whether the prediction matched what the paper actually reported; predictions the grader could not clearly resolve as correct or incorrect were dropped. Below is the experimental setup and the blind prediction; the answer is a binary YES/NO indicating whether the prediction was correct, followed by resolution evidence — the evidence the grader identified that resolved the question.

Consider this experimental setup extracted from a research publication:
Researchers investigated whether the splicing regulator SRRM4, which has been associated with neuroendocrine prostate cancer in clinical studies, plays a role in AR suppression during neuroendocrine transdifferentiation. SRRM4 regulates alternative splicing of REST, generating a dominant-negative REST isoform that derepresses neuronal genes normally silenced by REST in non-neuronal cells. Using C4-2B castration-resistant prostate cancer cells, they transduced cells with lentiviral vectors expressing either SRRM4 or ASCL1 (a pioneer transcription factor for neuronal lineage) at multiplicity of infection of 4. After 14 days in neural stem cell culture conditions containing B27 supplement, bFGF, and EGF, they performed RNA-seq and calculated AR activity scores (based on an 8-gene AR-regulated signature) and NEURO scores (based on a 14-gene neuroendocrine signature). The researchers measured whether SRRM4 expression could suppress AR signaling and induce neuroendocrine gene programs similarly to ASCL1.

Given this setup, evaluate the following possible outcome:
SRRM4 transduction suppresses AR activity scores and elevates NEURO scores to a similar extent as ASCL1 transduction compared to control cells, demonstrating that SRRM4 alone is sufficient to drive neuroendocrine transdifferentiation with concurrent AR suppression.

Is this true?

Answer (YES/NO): NO